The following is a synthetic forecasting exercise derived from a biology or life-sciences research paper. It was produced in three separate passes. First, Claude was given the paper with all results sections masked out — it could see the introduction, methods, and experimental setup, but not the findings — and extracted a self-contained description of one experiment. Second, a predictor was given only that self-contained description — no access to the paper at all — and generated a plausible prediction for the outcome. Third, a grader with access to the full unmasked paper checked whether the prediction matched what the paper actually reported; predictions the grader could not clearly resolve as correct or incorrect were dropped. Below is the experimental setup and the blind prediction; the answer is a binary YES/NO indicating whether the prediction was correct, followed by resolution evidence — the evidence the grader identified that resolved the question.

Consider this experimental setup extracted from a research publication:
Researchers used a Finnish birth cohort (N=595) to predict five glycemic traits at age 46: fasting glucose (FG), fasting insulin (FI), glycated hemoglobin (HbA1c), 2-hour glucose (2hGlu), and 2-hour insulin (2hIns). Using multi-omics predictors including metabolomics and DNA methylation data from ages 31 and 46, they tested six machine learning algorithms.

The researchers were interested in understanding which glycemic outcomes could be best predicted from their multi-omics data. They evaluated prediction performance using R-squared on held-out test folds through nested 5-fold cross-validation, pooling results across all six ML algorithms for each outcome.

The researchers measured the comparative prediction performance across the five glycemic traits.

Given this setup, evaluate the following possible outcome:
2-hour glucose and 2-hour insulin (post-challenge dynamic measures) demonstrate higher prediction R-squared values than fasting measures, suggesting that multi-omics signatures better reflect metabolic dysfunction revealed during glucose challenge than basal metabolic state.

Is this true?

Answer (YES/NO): NO